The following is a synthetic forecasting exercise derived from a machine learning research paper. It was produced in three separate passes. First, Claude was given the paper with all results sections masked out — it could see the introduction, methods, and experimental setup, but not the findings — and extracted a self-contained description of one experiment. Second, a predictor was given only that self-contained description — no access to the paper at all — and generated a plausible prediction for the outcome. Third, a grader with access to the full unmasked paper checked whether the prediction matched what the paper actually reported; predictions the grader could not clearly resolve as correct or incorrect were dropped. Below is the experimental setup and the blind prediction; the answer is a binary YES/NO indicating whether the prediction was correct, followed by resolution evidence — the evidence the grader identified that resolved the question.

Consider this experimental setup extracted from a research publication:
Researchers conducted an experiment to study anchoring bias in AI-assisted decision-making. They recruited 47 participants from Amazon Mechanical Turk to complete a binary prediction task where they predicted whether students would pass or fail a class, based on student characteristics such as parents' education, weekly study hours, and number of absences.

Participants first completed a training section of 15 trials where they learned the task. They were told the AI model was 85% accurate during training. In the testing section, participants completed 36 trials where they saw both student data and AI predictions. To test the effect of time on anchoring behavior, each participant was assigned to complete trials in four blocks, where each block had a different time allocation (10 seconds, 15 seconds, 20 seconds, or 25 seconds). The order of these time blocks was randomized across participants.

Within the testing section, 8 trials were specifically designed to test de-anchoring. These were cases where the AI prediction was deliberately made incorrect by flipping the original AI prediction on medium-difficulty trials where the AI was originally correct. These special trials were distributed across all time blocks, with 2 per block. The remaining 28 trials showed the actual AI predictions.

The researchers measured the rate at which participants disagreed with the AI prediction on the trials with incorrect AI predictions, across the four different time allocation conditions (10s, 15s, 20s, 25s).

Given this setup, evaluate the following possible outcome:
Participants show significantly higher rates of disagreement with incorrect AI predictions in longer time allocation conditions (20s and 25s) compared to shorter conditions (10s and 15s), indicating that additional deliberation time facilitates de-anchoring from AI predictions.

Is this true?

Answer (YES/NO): YES